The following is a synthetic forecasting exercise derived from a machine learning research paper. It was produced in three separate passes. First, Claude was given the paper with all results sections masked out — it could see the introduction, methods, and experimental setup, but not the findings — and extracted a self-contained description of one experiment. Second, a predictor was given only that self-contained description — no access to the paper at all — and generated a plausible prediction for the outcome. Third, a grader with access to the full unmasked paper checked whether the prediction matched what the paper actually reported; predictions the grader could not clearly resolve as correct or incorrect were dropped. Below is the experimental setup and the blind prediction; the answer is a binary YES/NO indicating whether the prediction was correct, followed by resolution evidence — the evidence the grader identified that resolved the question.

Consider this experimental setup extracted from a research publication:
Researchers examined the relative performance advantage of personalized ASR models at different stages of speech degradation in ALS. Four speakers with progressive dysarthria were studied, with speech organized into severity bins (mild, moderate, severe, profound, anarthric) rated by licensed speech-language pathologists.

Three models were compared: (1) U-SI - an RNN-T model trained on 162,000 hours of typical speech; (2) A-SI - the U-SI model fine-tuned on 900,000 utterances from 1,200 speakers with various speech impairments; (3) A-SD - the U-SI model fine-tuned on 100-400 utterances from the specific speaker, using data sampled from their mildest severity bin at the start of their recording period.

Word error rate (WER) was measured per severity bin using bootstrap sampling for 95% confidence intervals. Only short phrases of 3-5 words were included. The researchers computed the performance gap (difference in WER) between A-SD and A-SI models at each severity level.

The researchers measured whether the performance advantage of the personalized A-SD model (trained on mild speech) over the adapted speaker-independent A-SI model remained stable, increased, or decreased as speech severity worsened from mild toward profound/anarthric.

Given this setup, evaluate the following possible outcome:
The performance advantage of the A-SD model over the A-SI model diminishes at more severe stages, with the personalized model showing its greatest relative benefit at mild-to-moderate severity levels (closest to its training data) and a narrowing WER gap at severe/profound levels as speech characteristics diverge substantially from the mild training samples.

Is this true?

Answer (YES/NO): YES